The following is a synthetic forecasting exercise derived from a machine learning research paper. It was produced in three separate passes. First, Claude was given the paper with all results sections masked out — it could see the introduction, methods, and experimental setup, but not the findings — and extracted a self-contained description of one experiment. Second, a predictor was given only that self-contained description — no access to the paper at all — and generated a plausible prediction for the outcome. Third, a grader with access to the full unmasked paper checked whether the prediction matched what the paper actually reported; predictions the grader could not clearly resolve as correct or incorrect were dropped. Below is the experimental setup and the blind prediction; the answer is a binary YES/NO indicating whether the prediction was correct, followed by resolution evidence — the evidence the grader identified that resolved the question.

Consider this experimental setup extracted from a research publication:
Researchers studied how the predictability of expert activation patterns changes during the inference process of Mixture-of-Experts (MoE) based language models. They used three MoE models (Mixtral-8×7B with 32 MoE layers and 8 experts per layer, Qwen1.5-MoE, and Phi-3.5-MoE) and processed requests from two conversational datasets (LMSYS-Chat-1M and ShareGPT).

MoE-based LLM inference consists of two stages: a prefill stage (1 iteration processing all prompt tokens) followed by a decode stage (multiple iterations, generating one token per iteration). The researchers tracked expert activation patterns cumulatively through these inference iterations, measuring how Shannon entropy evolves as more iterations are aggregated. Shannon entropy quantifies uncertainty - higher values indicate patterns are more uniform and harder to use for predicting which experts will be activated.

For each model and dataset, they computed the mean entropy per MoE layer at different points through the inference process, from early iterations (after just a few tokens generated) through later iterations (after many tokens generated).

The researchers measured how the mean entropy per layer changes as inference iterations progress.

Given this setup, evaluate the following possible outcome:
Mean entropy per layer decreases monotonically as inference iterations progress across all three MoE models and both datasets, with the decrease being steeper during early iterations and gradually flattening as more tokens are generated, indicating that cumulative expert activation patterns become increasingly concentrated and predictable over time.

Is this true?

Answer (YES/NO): NO